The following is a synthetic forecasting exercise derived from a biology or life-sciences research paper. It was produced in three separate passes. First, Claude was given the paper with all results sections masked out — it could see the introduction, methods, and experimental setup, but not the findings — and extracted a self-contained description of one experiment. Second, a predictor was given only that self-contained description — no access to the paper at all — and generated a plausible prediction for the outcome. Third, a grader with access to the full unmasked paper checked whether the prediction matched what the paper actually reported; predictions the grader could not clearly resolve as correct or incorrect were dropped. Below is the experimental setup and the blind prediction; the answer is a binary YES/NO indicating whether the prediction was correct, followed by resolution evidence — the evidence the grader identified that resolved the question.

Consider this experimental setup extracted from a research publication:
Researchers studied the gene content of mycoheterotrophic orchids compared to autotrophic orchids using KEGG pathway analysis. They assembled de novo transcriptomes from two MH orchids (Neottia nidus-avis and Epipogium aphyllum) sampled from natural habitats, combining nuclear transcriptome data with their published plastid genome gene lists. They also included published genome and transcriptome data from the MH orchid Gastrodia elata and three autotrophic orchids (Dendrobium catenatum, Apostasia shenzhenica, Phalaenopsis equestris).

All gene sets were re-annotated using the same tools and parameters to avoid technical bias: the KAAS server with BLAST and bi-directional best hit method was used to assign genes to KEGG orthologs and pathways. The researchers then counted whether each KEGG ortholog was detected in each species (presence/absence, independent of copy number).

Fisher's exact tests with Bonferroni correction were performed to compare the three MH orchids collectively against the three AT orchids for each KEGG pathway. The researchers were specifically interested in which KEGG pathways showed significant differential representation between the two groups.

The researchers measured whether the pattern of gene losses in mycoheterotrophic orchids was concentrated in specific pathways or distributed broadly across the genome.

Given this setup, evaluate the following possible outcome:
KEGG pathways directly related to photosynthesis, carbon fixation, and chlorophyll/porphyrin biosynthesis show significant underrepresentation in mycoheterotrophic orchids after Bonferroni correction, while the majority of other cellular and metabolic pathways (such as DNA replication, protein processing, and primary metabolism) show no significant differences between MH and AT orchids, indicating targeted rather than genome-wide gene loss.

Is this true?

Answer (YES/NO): YES